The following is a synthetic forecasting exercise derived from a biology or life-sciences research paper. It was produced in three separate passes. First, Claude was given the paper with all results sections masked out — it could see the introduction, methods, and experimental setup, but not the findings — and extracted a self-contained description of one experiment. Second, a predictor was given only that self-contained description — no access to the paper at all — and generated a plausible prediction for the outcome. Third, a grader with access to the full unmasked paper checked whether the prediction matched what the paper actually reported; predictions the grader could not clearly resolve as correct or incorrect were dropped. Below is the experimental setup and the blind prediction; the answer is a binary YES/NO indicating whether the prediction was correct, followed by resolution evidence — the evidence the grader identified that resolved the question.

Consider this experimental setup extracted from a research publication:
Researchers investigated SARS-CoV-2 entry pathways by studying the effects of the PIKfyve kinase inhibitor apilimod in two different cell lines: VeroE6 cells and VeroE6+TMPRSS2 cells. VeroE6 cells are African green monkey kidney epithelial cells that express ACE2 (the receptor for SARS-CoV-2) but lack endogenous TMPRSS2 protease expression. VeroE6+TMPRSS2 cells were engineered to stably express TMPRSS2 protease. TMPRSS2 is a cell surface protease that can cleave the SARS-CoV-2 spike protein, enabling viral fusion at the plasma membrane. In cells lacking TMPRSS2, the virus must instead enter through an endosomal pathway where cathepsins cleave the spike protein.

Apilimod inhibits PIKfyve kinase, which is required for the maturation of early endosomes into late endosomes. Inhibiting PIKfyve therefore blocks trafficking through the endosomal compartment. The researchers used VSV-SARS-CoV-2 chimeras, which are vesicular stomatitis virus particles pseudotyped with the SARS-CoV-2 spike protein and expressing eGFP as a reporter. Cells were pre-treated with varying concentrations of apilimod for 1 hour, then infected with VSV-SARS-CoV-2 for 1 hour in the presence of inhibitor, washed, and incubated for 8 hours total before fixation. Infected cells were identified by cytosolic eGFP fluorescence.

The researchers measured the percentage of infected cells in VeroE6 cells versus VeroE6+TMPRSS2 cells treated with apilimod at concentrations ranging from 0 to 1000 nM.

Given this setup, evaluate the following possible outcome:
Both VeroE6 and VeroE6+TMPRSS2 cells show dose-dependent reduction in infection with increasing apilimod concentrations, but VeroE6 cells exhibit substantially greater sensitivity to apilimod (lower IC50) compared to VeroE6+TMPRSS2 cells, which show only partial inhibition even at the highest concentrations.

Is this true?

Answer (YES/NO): NO